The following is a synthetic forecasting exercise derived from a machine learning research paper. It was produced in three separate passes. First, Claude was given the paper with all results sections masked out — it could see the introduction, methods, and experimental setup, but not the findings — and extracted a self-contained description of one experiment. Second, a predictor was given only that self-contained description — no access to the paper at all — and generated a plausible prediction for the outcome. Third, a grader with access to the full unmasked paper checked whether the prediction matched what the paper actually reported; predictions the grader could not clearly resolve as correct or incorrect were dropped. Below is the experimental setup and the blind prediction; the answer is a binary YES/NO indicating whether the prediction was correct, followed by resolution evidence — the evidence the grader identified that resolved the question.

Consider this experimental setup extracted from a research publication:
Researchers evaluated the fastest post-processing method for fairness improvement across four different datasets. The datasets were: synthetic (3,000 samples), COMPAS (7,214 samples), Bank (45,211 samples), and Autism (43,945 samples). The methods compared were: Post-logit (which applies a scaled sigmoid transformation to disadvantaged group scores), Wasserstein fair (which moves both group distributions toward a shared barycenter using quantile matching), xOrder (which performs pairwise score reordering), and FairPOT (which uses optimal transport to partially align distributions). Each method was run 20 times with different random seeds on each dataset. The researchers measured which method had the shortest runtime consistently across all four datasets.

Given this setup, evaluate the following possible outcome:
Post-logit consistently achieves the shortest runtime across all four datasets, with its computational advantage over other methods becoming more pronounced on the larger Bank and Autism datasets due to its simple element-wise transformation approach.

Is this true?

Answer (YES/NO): NO